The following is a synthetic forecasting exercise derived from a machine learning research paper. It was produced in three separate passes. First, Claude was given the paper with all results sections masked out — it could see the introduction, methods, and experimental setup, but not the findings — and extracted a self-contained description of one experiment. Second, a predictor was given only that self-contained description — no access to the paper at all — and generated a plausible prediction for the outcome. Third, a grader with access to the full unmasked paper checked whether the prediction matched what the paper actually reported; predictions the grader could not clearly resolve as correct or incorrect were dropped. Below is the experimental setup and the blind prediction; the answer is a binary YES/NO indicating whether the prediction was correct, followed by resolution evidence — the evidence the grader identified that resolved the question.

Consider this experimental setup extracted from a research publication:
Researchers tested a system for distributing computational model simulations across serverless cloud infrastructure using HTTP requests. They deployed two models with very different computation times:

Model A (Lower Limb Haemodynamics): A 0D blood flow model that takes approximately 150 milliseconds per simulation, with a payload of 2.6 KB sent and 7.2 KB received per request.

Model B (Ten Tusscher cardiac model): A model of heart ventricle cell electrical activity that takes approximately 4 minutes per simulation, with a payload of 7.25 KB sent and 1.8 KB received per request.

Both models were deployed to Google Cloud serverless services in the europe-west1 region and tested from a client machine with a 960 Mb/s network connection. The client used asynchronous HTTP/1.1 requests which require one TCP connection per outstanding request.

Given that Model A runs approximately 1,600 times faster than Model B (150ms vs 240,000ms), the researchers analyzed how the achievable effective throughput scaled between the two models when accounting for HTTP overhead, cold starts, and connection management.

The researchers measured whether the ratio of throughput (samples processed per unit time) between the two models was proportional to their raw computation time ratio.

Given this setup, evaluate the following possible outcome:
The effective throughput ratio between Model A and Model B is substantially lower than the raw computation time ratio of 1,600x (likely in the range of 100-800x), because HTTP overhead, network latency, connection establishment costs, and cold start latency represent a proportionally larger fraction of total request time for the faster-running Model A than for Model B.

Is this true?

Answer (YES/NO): YES